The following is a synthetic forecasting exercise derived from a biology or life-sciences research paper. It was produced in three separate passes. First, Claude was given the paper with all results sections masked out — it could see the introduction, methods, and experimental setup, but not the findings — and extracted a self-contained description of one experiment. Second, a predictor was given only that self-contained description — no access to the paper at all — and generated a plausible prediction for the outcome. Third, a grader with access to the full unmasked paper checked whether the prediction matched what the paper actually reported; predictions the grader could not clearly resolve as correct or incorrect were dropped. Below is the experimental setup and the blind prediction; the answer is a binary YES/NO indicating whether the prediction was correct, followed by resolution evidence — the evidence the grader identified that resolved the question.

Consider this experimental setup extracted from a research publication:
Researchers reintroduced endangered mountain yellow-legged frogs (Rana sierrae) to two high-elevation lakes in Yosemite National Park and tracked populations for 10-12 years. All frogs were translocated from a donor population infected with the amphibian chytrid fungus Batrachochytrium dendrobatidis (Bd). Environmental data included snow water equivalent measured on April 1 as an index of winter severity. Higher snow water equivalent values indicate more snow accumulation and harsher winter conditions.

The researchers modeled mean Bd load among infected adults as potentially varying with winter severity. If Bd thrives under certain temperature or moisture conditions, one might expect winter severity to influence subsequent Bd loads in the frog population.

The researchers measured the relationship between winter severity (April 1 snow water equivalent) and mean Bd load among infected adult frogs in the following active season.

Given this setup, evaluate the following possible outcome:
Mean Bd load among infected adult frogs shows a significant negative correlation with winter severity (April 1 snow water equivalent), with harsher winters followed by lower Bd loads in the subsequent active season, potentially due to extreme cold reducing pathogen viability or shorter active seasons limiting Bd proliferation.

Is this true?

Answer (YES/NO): NO